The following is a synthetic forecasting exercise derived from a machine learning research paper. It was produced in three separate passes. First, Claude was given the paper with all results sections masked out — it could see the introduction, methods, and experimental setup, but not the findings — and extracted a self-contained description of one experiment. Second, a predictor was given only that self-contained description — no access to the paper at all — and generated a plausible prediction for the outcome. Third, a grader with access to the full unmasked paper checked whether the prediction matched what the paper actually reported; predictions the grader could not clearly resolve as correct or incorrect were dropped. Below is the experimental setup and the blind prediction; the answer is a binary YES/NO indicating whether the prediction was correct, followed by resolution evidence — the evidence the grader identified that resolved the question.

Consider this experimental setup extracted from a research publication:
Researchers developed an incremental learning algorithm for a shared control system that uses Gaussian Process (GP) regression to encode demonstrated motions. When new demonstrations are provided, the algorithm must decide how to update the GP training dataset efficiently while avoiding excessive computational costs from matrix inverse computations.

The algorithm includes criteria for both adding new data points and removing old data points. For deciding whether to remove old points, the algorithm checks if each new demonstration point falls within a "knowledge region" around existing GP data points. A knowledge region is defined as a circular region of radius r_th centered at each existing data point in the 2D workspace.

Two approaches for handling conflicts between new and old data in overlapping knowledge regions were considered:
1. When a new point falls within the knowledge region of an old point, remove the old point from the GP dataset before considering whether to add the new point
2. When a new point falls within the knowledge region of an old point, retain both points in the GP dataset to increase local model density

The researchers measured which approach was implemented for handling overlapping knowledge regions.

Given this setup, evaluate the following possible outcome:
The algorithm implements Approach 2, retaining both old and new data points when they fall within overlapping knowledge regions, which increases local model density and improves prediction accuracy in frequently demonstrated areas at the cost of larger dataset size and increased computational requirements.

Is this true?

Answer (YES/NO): NO